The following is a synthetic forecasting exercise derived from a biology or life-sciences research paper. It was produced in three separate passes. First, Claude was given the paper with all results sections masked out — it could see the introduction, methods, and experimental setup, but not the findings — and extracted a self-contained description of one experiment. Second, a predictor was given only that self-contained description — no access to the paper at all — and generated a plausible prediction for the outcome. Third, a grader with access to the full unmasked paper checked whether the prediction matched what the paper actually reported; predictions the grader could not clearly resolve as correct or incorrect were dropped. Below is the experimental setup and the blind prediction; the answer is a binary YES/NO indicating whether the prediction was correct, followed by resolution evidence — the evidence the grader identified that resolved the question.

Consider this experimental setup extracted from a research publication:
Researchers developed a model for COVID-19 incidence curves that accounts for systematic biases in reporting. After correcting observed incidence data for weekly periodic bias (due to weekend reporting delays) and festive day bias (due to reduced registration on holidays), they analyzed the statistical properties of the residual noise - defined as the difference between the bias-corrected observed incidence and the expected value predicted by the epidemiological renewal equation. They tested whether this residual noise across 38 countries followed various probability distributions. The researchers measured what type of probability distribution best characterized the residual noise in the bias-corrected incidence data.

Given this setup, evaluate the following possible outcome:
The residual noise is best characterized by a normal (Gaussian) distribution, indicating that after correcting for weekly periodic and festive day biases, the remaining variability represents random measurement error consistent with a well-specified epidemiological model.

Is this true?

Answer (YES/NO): NO